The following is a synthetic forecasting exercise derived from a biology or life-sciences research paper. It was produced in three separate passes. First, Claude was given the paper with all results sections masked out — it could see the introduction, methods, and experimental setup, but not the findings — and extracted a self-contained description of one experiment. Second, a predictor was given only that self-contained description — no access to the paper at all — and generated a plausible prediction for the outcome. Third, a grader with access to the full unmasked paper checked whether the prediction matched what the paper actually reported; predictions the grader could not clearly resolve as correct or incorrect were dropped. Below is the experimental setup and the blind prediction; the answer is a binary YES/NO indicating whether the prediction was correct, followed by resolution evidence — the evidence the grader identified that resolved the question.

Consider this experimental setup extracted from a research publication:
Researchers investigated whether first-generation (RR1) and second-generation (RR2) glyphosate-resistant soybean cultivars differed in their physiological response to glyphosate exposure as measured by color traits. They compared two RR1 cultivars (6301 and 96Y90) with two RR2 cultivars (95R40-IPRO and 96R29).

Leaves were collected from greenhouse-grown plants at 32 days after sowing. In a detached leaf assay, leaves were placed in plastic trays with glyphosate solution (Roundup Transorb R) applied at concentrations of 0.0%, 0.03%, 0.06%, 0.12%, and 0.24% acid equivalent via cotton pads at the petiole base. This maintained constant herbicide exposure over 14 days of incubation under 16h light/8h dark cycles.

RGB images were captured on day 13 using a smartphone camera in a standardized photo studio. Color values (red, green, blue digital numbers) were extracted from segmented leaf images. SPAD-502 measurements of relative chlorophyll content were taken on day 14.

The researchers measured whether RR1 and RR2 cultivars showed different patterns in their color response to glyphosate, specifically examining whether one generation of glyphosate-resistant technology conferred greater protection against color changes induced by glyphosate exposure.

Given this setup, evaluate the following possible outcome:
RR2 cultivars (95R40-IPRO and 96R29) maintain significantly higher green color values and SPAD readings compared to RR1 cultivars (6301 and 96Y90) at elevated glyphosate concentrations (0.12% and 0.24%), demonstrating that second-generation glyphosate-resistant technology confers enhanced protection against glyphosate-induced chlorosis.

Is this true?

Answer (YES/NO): NO